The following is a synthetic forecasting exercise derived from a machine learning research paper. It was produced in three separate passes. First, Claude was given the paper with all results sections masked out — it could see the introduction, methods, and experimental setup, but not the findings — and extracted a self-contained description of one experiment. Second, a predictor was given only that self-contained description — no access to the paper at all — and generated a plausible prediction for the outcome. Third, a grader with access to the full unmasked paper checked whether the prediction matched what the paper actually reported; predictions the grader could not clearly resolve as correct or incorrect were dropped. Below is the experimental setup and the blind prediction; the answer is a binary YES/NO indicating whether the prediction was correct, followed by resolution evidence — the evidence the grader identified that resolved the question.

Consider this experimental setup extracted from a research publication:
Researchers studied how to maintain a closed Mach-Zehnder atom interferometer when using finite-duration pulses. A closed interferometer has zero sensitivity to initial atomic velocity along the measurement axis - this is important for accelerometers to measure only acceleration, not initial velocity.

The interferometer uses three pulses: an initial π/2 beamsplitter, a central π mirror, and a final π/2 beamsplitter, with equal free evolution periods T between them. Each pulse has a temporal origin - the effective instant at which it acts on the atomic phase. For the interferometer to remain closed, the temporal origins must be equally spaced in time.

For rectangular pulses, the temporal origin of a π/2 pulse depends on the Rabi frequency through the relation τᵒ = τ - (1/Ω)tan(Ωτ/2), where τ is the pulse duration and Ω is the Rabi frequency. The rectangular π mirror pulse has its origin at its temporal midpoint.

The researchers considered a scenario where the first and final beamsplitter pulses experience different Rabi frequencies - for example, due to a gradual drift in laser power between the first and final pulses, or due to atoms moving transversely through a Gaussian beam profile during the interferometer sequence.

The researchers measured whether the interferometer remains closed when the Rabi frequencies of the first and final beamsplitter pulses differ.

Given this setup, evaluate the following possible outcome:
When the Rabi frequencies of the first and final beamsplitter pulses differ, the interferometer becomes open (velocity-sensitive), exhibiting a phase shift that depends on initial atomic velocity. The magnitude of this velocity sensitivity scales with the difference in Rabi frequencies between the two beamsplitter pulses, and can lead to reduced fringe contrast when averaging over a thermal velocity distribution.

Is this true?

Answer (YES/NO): YES